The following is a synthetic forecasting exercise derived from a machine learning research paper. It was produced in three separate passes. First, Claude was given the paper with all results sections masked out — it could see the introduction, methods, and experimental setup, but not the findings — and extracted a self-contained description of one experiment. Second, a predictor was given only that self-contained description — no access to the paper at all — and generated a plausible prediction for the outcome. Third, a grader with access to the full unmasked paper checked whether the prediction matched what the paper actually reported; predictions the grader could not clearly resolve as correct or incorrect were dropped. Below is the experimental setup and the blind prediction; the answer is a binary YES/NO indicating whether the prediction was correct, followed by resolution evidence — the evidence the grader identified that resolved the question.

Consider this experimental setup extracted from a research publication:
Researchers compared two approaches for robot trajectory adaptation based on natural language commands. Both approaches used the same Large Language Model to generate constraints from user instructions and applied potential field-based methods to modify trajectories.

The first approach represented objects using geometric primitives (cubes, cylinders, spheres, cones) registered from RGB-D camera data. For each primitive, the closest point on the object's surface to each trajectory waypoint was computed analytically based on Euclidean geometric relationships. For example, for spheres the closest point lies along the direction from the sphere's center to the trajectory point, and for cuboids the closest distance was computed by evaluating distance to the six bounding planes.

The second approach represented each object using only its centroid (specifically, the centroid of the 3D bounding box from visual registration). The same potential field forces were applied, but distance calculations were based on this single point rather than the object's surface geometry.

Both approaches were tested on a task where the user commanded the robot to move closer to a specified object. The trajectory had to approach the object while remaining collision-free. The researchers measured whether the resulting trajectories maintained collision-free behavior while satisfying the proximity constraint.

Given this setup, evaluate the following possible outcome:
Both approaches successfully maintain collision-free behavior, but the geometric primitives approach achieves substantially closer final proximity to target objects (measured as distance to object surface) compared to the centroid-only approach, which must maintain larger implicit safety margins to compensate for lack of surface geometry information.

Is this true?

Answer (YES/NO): NO